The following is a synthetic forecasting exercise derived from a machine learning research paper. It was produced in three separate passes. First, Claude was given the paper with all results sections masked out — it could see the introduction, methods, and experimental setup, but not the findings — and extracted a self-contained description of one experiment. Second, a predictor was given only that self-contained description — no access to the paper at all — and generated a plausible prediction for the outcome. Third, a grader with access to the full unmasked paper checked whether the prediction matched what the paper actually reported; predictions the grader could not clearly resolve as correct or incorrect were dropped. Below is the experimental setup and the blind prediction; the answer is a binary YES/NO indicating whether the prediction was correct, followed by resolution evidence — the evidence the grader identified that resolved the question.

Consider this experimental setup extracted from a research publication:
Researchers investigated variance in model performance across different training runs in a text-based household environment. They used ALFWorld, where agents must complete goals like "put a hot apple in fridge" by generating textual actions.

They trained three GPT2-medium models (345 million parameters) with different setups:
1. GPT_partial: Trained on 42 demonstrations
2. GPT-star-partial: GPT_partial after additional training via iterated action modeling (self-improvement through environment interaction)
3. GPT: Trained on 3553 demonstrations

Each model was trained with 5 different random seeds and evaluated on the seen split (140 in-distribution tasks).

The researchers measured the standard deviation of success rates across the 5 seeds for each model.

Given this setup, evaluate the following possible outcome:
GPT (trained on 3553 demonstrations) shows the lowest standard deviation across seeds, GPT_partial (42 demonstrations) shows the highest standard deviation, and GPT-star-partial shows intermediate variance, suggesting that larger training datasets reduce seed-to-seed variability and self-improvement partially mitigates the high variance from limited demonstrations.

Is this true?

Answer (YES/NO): YES